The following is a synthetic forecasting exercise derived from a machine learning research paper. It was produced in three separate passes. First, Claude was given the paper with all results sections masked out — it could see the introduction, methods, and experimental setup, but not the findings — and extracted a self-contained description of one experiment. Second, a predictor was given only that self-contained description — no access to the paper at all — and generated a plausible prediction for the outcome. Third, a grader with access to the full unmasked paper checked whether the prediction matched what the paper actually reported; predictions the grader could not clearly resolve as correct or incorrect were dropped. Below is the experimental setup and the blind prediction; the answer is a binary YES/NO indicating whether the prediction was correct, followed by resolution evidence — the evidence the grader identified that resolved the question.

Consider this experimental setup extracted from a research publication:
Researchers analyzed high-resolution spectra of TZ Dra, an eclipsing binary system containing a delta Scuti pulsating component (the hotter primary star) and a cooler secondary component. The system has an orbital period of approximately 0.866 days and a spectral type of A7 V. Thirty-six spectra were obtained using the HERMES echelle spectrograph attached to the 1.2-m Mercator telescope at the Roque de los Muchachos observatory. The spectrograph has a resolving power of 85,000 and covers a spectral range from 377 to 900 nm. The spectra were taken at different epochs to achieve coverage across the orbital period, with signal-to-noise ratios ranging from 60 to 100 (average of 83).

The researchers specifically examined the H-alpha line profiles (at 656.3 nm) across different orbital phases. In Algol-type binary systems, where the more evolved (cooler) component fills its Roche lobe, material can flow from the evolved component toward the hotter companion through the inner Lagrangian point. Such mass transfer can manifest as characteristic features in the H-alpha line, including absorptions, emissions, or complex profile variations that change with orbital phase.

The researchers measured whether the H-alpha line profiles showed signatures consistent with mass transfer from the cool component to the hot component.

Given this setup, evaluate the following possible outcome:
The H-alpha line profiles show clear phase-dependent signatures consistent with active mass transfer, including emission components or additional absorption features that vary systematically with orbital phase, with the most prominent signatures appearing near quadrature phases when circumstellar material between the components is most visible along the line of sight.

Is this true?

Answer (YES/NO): YES